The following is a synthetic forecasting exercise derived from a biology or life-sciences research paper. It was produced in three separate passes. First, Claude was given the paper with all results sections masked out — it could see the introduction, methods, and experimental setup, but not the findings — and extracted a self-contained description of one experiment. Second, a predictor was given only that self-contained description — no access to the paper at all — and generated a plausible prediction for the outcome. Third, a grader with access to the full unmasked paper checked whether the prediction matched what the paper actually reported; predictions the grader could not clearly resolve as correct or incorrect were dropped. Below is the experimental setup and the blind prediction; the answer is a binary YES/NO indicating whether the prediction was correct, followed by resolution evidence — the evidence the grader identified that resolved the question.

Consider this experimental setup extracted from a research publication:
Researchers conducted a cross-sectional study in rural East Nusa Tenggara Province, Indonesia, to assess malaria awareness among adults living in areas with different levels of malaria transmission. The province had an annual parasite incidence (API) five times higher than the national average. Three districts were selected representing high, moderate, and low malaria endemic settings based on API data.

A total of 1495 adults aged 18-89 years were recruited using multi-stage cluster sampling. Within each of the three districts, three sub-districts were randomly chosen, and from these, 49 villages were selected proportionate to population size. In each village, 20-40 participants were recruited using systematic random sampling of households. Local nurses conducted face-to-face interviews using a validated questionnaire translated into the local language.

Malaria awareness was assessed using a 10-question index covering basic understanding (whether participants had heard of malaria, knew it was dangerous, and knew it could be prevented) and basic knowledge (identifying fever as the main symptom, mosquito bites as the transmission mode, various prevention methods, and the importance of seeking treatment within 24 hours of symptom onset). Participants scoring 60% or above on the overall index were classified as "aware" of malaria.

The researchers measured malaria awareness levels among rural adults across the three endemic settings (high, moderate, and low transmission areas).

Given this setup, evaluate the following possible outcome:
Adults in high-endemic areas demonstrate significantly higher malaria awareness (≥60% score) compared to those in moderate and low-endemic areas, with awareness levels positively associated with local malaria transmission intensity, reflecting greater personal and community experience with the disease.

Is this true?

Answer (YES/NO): NO